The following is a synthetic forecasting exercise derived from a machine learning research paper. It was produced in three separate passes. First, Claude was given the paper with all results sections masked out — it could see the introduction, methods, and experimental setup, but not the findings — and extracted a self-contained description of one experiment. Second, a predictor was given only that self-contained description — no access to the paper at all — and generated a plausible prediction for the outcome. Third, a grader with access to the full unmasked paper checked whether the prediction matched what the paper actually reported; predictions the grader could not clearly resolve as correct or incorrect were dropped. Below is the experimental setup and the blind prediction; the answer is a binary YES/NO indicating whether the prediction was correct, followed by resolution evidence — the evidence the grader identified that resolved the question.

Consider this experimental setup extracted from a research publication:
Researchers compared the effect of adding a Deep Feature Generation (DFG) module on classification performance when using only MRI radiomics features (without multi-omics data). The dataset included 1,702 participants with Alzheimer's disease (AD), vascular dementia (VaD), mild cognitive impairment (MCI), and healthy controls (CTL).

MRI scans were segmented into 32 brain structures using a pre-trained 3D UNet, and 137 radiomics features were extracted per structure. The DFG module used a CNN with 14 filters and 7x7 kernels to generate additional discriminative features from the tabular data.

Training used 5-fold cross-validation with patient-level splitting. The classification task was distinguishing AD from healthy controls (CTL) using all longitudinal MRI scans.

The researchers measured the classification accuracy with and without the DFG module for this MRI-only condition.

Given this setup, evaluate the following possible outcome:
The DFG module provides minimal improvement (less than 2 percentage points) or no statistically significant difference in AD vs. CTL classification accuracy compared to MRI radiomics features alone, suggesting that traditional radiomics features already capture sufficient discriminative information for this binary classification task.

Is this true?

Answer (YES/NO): NO